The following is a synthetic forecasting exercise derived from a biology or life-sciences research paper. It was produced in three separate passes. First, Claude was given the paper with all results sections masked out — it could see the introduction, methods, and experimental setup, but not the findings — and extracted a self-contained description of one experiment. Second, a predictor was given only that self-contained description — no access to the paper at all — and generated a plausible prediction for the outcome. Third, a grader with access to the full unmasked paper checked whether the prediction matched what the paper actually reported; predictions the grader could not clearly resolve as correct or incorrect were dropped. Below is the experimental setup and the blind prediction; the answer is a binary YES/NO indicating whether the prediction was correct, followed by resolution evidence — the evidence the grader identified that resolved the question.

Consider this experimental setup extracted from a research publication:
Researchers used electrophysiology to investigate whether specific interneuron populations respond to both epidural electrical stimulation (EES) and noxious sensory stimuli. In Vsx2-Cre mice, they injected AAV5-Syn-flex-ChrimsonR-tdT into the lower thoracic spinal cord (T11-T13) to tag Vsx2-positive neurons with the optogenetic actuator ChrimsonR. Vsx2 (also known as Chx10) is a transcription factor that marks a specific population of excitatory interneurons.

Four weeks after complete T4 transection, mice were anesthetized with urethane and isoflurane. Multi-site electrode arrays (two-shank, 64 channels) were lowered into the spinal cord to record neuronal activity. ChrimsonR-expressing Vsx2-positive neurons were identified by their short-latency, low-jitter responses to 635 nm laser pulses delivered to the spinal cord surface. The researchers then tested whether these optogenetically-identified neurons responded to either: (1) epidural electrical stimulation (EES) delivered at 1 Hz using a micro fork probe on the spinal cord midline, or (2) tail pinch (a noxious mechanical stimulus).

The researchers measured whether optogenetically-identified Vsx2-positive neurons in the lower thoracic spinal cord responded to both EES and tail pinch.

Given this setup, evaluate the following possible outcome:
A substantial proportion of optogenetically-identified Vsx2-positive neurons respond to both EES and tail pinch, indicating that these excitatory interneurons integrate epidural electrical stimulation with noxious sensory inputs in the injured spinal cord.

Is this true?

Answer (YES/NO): YES